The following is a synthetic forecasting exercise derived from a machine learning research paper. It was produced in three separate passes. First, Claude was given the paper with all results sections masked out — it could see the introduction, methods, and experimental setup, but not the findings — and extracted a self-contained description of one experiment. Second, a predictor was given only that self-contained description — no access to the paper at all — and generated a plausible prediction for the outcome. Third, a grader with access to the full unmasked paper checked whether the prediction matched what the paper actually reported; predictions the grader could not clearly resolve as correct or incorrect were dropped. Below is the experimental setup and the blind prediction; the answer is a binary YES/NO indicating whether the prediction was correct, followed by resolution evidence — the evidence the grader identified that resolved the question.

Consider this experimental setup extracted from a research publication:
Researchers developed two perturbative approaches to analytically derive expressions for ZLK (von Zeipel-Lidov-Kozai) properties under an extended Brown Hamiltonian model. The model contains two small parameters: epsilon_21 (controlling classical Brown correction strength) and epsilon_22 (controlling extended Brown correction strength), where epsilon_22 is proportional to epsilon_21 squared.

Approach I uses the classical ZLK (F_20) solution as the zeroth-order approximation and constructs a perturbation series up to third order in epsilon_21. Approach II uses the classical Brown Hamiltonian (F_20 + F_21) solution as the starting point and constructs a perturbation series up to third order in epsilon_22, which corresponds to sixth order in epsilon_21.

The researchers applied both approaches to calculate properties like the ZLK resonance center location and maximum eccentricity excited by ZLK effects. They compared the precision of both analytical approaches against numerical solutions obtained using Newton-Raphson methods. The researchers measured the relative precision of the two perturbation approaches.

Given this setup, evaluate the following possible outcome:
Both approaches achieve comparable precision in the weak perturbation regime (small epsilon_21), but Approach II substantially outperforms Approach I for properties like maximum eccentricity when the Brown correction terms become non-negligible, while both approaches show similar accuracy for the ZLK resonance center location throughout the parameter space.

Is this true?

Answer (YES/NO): NO